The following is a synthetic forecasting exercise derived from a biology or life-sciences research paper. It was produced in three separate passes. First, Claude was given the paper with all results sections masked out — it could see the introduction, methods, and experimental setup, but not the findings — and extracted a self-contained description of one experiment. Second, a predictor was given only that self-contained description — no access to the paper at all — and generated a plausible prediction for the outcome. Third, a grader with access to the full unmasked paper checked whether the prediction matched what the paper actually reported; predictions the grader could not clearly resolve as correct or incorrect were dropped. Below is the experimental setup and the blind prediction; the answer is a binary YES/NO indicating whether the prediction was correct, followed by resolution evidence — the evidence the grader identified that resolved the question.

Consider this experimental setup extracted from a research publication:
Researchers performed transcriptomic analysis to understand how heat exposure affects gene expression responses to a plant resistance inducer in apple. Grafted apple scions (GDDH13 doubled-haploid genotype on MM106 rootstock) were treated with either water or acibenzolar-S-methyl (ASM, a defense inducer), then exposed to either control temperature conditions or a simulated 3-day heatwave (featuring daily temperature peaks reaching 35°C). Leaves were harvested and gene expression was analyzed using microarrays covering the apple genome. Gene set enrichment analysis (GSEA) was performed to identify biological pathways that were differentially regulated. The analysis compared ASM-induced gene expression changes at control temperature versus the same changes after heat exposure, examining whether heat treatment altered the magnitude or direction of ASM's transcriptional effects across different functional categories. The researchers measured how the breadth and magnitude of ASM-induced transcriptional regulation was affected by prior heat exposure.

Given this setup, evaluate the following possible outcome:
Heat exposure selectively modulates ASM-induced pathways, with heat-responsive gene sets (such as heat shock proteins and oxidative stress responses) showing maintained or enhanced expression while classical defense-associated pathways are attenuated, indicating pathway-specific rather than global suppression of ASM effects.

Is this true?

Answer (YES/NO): NO